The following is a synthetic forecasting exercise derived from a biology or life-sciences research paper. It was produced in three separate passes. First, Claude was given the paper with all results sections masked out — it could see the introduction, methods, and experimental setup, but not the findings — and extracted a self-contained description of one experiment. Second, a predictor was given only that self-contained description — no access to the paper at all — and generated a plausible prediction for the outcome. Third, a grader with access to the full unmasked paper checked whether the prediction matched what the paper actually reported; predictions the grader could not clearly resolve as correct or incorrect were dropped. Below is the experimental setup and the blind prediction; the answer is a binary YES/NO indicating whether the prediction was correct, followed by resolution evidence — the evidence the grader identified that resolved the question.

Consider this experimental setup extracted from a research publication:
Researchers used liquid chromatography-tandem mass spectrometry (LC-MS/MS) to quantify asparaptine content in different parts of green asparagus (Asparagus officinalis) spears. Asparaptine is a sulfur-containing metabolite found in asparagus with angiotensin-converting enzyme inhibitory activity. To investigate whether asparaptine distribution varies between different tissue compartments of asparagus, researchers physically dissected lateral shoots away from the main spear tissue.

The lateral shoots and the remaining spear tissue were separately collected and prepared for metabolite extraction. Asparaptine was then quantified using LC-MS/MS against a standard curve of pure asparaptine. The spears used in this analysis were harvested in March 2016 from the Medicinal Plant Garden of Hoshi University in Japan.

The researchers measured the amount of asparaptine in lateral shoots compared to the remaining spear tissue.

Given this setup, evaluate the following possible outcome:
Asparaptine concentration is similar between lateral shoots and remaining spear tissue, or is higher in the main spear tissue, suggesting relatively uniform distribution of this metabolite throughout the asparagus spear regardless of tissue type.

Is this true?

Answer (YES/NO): NO